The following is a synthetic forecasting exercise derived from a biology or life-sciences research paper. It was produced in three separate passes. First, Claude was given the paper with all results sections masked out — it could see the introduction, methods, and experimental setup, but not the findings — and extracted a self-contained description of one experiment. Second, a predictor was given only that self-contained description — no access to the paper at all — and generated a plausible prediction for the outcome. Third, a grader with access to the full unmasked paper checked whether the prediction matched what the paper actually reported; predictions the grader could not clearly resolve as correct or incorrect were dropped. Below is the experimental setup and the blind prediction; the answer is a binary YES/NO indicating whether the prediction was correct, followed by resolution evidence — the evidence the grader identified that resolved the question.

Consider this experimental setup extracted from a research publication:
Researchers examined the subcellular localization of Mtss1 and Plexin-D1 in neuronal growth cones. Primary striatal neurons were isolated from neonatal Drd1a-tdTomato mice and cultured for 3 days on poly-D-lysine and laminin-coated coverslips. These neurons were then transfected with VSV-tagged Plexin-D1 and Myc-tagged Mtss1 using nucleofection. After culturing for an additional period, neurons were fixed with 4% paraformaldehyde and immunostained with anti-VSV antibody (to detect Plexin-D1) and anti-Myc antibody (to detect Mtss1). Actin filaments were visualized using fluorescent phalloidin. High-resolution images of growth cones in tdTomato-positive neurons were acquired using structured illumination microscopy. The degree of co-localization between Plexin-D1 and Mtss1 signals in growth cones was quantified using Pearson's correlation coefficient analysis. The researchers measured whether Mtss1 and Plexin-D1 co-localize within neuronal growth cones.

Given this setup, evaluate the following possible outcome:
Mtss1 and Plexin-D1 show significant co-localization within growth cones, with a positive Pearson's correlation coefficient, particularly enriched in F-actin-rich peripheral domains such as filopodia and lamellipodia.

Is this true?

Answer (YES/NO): YES